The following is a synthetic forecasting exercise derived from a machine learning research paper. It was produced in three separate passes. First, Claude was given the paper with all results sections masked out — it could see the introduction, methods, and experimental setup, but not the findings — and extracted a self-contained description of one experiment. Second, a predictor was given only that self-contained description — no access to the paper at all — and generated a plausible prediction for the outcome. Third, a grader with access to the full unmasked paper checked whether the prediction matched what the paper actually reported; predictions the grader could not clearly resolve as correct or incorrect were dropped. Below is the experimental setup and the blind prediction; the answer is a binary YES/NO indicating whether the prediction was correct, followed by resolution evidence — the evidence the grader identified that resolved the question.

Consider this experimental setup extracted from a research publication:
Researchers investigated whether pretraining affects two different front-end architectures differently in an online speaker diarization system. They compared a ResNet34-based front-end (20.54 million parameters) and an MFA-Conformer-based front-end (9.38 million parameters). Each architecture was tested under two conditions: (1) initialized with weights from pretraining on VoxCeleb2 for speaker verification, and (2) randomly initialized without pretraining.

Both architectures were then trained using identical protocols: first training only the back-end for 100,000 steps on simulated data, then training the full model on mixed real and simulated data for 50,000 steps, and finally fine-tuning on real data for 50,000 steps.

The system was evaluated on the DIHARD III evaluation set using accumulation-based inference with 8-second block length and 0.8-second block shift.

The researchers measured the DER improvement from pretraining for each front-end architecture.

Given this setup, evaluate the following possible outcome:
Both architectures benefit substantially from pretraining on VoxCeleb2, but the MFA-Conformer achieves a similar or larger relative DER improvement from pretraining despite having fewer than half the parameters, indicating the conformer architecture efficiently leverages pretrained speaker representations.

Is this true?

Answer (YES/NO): YES